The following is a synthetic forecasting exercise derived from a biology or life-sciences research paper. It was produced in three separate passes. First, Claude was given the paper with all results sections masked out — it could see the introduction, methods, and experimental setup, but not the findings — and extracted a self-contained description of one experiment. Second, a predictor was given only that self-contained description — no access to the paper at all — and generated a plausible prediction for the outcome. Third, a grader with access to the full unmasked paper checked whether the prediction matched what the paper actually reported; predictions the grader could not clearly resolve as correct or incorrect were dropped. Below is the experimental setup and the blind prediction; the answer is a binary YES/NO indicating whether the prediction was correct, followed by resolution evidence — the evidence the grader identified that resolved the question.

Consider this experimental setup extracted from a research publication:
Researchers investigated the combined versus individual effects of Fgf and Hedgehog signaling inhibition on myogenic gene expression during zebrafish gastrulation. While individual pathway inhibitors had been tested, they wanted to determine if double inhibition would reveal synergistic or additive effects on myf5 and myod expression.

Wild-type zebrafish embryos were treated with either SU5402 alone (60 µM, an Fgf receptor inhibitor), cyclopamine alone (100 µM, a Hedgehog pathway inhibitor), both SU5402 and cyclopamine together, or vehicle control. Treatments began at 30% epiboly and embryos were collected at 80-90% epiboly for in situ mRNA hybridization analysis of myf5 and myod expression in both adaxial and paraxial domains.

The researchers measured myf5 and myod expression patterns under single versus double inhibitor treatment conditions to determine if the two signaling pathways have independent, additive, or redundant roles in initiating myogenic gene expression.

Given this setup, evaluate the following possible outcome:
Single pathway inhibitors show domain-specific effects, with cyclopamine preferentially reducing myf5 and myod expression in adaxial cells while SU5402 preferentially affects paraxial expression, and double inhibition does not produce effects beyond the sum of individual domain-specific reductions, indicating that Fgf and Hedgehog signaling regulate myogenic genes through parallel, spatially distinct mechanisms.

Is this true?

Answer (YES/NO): NO